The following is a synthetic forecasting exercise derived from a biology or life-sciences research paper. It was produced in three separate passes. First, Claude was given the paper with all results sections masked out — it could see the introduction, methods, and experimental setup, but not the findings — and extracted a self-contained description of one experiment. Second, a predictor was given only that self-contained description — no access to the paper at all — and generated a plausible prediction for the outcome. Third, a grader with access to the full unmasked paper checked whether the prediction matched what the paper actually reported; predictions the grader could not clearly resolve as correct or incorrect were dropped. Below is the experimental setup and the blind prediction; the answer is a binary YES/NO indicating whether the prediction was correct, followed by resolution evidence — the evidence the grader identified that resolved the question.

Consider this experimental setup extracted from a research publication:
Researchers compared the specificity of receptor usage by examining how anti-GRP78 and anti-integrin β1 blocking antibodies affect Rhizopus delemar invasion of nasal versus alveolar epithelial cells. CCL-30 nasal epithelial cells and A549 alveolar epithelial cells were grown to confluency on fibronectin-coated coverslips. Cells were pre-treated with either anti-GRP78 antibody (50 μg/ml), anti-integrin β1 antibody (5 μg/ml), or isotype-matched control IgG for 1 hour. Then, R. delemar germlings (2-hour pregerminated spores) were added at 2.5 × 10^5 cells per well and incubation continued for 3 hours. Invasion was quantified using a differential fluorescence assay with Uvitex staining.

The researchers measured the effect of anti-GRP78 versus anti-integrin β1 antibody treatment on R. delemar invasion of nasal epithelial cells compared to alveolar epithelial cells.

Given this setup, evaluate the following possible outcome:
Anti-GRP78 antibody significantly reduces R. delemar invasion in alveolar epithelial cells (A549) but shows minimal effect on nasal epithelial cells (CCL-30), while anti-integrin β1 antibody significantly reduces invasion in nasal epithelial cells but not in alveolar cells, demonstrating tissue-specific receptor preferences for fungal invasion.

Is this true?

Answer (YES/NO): NO